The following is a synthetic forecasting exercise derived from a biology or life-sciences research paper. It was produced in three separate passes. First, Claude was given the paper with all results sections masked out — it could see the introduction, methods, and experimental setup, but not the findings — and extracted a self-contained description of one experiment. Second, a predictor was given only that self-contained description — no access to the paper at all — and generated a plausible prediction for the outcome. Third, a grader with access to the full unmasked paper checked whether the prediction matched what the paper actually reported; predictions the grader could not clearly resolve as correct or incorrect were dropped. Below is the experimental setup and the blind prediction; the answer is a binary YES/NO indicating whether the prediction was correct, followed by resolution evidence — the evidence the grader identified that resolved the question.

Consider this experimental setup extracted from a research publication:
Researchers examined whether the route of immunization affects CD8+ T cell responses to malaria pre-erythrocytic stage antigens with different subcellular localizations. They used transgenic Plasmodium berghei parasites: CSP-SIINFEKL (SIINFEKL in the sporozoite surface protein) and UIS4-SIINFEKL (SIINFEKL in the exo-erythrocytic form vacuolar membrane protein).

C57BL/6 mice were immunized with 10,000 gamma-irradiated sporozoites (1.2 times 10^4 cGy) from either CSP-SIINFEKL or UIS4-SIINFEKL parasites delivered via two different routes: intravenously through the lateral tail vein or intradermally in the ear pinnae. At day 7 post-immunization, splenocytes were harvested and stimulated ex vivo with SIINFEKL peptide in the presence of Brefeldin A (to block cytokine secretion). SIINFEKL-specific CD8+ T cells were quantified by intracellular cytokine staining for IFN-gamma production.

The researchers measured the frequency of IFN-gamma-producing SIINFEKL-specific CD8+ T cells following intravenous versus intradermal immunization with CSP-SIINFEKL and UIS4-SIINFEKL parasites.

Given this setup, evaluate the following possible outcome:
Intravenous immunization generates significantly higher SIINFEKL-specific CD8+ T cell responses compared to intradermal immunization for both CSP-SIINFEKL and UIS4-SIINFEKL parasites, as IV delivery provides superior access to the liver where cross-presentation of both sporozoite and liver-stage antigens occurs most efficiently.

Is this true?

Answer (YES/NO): NO